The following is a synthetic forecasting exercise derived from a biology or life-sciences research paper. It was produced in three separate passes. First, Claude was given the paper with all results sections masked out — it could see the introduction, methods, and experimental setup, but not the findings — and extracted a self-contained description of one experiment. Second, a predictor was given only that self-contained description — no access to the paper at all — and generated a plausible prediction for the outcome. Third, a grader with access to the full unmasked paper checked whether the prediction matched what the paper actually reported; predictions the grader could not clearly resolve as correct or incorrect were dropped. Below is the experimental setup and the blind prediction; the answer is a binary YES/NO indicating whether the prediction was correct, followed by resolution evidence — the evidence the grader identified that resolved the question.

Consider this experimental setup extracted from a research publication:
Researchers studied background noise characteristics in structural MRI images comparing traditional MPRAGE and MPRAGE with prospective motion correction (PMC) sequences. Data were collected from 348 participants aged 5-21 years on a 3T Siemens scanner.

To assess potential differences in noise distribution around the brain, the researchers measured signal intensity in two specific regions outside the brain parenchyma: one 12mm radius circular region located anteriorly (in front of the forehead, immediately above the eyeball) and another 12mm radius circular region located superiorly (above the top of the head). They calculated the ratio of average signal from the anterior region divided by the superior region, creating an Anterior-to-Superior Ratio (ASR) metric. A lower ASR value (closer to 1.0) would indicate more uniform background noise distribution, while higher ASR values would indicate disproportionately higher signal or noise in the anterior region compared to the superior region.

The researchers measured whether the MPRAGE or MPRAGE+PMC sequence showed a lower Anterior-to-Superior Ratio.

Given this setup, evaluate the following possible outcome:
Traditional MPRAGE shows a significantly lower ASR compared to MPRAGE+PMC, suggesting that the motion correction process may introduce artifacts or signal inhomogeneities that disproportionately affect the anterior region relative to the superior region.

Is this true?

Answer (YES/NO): NO